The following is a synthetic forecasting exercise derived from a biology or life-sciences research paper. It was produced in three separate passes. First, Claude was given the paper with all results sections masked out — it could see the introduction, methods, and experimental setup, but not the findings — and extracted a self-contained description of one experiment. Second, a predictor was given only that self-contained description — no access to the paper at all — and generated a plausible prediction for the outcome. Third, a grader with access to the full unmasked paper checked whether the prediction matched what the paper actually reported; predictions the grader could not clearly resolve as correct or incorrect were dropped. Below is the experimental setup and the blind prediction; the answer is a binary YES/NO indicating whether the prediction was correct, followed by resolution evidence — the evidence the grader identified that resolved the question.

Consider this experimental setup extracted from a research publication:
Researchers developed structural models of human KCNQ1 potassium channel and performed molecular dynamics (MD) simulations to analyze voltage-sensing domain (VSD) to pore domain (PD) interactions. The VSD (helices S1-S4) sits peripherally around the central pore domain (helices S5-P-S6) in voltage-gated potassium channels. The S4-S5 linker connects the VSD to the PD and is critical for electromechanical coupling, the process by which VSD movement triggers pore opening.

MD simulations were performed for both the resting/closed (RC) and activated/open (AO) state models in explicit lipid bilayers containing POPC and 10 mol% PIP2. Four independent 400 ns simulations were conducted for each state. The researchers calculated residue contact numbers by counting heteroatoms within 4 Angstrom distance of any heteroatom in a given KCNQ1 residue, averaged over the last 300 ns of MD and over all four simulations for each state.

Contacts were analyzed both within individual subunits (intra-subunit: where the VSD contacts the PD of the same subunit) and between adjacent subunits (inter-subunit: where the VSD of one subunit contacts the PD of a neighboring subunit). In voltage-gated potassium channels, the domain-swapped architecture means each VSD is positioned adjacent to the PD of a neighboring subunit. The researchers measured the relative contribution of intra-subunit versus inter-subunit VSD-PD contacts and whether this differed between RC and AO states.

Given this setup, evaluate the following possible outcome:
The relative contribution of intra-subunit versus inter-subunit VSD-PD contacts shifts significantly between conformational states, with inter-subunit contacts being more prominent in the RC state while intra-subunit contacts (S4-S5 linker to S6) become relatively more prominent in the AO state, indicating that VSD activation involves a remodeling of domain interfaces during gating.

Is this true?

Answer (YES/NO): NO